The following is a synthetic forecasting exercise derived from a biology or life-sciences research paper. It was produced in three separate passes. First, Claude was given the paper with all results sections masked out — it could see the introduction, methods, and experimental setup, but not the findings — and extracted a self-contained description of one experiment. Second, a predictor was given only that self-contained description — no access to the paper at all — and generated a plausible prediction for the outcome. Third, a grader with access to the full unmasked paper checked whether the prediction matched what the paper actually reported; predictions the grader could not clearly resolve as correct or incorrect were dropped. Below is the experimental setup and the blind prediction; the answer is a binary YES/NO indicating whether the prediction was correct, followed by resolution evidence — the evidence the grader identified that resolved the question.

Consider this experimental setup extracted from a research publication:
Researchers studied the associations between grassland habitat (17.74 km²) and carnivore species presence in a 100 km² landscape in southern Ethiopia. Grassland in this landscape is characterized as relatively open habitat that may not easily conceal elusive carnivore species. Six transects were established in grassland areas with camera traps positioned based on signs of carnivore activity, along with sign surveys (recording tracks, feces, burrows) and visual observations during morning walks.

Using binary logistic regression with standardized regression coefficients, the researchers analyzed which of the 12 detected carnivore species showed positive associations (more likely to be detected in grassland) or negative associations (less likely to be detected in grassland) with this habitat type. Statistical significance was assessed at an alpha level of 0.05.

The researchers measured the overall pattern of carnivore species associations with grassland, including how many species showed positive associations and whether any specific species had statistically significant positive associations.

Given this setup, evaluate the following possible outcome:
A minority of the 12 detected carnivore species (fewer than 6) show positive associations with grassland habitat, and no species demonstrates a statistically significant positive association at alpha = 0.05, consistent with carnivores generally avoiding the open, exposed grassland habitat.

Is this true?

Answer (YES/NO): NO